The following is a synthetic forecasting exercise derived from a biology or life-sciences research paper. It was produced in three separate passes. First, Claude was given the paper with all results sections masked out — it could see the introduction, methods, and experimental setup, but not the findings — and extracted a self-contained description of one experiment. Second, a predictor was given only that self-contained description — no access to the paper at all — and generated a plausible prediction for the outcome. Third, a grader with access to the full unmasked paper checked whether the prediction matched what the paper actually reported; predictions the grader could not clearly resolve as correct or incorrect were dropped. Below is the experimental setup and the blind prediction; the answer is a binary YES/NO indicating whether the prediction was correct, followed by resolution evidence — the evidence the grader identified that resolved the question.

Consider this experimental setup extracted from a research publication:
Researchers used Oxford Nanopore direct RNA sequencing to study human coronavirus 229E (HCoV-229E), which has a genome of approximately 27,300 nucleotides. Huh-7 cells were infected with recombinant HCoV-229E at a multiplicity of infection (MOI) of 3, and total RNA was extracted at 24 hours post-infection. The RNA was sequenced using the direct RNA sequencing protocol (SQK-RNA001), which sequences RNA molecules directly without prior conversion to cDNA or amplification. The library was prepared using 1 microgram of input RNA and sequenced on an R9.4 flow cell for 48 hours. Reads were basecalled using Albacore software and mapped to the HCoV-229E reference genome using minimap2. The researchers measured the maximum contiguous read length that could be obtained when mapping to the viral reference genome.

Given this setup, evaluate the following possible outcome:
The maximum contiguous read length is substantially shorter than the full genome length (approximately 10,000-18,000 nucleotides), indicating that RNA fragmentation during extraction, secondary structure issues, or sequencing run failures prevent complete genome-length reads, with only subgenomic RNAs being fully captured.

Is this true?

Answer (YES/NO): NO